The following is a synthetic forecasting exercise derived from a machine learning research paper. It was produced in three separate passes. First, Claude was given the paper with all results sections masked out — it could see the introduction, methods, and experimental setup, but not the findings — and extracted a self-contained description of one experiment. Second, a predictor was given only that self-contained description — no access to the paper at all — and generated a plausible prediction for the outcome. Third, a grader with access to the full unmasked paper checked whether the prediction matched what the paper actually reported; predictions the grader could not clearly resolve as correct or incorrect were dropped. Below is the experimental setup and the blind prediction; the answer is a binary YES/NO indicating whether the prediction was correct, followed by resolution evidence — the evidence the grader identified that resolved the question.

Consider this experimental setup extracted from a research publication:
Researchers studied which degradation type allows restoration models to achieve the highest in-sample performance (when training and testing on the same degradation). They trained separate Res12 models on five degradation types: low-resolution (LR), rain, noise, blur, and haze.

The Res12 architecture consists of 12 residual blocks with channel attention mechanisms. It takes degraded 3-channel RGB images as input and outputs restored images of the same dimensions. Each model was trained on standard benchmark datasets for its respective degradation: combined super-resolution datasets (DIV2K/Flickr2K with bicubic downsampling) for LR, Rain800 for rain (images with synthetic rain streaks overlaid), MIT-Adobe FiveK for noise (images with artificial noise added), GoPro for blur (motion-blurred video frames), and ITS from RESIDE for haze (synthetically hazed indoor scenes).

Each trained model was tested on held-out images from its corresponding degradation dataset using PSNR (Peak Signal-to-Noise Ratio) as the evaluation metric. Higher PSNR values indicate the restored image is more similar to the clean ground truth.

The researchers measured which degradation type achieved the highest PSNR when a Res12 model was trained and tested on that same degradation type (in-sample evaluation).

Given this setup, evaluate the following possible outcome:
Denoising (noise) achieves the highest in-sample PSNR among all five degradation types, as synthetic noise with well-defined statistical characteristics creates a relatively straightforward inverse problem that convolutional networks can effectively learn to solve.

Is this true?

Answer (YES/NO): NO